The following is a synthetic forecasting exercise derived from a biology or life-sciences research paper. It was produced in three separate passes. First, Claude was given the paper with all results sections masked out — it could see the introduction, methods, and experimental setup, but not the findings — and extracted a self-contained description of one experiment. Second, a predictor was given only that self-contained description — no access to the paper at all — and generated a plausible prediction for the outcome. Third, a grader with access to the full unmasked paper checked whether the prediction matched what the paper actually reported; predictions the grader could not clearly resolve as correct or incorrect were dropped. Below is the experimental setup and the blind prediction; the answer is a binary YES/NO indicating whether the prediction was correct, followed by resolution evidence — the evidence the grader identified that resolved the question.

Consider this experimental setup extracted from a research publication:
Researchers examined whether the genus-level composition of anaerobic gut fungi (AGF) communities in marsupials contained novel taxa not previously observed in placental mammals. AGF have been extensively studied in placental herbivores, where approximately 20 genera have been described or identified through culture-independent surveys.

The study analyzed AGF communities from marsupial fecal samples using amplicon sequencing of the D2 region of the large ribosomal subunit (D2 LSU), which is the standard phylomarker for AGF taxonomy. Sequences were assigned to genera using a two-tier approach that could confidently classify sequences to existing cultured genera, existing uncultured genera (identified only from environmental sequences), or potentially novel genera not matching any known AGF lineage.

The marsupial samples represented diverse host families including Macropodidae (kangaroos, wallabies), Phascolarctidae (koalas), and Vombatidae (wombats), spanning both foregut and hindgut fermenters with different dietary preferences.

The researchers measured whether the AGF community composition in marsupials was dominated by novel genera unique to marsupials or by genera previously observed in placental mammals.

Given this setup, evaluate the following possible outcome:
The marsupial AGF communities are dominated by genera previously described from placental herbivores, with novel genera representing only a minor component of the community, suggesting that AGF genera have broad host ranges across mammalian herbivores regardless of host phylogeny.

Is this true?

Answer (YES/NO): YES